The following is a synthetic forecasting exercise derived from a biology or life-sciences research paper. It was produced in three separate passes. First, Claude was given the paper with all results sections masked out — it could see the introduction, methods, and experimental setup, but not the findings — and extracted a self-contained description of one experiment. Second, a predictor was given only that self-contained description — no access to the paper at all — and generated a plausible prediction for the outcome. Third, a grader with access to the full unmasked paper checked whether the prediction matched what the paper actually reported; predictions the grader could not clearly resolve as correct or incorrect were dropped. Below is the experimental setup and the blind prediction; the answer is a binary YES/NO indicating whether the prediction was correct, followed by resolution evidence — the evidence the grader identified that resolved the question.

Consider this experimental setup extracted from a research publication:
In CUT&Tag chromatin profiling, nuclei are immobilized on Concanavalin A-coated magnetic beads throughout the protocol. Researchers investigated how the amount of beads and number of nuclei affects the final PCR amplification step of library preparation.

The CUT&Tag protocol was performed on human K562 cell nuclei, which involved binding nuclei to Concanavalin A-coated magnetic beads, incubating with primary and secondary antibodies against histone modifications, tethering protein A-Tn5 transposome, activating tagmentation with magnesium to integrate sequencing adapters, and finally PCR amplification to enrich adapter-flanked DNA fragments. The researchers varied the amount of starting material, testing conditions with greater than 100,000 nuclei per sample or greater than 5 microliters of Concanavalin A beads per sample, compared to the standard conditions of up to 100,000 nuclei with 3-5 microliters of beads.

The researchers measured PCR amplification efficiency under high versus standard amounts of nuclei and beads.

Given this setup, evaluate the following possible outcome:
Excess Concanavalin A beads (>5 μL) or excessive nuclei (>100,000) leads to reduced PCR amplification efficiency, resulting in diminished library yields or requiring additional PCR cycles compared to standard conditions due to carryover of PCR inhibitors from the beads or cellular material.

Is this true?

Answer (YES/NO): YES